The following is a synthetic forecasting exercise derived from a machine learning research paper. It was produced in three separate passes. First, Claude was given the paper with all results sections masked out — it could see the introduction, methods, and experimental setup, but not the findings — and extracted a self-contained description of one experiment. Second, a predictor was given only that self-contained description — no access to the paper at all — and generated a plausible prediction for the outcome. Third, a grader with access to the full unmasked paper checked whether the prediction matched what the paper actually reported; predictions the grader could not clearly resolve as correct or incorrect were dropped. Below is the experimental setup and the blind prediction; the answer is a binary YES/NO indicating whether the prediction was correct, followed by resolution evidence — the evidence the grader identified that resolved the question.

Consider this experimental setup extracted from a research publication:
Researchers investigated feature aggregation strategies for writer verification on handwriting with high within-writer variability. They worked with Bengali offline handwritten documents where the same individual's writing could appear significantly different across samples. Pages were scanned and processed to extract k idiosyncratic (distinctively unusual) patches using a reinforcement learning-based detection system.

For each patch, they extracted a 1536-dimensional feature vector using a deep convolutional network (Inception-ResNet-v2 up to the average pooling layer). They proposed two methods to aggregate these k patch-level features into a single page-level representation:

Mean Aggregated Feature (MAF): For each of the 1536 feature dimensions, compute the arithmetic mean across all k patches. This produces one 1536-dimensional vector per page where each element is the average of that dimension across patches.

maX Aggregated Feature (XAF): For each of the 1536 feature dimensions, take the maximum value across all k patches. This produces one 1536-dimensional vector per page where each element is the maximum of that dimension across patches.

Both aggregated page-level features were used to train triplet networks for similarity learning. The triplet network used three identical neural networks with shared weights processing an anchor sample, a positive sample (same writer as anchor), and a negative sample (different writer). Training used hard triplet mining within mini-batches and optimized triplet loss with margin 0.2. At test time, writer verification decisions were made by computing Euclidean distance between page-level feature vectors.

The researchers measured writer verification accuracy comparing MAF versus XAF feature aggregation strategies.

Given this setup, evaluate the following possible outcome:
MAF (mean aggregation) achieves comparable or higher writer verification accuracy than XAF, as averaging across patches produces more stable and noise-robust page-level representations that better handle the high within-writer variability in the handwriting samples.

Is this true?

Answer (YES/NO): YES